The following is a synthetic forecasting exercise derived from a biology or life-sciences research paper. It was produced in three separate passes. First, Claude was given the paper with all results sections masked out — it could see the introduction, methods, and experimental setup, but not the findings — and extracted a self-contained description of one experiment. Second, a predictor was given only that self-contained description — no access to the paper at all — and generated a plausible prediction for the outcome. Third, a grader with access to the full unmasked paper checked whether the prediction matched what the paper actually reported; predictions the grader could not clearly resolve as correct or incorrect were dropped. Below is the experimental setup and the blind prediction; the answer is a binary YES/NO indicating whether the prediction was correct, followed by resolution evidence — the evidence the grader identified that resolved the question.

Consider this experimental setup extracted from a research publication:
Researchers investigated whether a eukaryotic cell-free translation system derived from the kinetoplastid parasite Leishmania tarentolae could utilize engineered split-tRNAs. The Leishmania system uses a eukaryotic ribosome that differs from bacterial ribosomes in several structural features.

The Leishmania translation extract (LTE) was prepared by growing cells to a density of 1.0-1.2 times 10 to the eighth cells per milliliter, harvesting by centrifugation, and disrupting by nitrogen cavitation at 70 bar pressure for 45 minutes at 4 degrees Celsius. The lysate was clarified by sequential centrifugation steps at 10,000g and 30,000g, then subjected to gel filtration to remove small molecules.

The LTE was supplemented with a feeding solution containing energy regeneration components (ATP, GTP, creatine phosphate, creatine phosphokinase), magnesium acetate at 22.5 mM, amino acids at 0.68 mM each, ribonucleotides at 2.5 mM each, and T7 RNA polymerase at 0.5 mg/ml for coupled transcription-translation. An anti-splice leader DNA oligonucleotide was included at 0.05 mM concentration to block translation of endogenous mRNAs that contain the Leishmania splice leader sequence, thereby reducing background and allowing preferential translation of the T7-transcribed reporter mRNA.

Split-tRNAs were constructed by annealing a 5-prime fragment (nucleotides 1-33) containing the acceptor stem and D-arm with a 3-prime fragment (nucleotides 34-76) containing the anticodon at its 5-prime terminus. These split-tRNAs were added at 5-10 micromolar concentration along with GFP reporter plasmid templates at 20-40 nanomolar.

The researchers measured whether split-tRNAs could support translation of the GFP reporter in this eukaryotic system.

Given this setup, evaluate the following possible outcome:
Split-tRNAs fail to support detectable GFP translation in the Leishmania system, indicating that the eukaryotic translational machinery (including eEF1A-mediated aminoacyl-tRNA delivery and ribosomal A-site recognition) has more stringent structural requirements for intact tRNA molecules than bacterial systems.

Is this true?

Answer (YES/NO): NO